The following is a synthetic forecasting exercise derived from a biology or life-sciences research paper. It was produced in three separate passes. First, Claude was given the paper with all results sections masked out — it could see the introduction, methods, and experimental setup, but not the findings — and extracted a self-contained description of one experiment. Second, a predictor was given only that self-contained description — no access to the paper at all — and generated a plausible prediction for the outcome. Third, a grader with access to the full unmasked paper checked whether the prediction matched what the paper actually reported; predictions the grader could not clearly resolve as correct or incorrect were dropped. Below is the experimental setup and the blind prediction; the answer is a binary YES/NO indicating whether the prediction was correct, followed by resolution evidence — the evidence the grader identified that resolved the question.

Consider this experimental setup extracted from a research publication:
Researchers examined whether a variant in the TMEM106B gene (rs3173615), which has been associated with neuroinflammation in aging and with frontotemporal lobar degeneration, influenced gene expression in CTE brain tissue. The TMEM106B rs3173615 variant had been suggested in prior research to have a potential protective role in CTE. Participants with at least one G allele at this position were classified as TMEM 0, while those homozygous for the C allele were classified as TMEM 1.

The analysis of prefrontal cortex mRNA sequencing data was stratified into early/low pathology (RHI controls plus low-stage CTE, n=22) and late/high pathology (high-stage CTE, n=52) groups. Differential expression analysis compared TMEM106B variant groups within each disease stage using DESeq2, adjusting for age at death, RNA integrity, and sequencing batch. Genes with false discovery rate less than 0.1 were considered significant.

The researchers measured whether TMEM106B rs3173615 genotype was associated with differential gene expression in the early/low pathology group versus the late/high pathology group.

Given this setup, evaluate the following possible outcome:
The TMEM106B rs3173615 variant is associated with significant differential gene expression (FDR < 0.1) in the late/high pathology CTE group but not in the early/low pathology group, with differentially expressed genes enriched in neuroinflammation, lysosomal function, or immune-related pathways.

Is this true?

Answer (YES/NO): NO